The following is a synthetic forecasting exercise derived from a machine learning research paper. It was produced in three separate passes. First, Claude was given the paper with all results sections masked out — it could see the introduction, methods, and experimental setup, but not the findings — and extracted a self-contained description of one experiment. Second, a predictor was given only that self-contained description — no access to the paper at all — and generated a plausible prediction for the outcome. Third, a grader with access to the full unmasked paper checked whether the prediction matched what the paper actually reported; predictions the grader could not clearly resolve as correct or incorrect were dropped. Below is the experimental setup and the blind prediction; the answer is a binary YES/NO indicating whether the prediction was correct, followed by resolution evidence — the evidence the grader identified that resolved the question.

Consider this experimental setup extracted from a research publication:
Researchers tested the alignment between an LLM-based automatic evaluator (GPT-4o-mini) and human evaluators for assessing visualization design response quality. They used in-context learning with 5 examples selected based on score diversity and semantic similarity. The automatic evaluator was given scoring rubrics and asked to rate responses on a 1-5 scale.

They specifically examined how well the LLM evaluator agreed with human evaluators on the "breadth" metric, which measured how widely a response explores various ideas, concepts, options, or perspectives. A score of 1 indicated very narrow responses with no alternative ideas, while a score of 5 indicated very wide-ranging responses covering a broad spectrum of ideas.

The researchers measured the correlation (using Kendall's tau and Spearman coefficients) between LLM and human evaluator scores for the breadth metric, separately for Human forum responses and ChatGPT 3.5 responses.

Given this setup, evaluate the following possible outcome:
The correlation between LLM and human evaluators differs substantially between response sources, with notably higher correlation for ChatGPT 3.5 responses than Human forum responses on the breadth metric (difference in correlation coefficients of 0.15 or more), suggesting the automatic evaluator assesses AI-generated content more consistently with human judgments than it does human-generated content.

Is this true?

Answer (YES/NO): NO